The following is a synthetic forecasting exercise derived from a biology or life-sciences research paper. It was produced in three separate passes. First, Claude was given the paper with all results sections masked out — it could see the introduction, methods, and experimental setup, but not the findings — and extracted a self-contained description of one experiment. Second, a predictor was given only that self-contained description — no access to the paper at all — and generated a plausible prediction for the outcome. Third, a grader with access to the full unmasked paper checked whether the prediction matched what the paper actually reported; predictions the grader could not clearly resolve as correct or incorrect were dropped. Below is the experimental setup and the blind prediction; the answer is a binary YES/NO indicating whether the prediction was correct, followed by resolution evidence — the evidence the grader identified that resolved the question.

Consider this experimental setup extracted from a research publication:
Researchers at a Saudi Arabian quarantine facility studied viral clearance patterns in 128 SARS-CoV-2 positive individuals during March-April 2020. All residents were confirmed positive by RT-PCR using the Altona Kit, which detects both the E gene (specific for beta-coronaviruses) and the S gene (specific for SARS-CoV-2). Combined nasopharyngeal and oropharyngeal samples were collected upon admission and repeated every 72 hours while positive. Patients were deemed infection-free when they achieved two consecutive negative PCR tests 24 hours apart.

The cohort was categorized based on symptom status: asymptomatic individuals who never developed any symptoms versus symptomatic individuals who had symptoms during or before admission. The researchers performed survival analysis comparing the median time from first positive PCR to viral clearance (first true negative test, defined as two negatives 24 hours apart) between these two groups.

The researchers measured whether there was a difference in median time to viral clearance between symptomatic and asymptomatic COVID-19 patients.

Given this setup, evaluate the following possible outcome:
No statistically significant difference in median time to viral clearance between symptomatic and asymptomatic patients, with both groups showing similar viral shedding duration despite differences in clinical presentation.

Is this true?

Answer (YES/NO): NO